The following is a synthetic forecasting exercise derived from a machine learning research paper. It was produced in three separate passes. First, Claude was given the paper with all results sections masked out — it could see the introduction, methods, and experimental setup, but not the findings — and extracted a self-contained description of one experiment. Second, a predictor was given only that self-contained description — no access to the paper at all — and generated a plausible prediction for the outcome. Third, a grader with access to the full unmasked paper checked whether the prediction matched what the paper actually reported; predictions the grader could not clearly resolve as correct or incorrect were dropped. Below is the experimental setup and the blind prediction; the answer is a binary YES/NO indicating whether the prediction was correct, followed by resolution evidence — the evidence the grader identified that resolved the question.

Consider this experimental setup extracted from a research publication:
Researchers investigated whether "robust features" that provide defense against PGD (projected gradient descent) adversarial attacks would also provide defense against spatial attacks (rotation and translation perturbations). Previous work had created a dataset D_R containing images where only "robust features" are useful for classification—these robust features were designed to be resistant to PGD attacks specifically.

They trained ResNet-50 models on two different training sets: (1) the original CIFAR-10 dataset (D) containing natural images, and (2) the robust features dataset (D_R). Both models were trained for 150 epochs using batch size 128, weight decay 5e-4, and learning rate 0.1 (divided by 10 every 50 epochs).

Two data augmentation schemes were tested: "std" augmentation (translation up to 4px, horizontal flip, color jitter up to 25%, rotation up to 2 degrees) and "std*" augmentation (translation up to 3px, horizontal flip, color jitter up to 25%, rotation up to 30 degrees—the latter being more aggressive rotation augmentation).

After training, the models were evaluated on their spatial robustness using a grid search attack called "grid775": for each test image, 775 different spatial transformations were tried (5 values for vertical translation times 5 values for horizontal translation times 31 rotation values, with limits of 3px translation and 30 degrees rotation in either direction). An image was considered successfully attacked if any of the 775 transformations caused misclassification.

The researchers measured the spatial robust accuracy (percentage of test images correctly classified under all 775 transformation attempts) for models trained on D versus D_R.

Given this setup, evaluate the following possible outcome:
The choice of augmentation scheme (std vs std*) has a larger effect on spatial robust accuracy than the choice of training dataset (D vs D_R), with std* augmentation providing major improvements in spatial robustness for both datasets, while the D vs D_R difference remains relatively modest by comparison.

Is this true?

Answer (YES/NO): YES